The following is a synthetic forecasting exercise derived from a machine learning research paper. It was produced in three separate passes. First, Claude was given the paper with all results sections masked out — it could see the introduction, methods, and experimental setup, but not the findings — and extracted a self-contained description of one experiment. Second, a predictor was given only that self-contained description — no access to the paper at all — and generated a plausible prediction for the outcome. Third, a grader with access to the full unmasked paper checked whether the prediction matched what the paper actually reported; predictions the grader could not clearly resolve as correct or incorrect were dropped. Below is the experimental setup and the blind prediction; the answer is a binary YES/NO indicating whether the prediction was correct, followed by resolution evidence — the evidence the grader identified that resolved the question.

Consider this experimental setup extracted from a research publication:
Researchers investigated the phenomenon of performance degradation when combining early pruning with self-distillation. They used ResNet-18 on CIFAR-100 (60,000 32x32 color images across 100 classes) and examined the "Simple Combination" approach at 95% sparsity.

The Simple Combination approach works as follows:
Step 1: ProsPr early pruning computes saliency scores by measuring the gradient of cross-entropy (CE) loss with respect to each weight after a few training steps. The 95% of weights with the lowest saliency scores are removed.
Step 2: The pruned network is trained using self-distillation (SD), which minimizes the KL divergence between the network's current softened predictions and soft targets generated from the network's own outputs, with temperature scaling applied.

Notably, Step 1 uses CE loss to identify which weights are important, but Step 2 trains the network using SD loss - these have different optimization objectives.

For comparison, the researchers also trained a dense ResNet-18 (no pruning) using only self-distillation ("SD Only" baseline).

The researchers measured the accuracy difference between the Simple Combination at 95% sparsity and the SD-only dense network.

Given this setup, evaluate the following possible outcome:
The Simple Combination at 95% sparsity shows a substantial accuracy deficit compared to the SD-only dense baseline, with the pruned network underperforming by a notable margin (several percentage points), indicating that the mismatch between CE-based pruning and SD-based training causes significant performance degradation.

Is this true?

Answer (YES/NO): YES